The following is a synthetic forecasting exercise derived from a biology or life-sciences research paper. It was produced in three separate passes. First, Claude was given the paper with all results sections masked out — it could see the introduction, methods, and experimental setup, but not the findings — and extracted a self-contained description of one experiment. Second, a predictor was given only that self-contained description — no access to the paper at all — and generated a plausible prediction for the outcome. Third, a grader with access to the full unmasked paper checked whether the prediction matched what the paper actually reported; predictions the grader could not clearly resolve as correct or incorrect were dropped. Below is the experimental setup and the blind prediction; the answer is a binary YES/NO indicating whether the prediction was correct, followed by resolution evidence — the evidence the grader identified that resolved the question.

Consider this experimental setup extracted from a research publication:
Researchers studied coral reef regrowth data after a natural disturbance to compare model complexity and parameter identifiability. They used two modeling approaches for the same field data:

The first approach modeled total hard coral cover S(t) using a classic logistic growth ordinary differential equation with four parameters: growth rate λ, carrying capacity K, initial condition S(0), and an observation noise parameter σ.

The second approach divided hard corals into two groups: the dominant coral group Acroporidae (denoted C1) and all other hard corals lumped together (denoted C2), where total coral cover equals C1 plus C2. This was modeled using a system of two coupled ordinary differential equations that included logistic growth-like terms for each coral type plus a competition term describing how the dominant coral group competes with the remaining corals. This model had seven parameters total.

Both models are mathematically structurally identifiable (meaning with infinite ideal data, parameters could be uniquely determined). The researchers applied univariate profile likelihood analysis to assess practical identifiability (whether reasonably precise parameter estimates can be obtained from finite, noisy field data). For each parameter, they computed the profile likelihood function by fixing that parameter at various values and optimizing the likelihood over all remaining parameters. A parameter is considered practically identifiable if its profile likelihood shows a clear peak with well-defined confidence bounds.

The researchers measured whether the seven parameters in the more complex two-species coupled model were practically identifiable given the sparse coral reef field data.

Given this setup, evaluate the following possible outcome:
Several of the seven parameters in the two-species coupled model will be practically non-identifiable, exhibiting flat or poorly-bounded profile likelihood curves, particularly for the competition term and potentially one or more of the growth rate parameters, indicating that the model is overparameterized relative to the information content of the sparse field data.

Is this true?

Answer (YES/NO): NO